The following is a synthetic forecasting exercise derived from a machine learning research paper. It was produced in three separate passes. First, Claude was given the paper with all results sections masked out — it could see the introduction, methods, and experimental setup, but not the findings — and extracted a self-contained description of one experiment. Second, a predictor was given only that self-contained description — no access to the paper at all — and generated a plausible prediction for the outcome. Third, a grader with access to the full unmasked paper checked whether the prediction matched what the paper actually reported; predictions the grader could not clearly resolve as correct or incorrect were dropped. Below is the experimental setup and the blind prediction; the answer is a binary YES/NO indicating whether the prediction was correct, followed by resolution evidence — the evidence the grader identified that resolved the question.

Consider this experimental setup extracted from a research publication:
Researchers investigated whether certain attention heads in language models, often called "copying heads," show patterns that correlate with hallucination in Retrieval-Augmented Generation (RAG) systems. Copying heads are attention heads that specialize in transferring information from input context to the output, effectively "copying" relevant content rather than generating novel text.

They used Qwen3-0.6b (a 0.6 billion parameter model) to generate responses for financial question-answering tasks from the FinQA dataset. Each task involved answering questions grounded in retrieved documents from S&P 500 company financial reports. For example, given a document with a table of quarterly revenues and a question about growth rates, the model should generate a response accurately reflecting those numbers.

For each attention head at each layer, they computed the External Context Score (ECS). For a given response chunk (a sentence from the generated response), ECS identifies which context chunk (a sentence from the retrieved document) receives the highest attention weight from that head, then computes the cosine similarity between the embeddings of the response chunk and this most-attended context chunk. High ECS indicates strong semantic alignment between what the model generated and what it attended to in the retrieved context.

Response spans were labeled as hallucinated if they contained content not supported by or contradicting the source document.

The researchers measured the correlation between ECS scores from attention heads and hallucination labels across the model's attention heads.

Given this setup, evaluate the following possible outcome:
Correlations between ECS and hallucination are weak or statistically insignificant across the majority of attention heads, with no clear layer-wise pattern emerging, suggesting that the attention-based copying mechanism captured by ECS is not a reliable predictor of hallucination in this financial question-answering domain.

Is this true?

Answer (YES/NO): NO